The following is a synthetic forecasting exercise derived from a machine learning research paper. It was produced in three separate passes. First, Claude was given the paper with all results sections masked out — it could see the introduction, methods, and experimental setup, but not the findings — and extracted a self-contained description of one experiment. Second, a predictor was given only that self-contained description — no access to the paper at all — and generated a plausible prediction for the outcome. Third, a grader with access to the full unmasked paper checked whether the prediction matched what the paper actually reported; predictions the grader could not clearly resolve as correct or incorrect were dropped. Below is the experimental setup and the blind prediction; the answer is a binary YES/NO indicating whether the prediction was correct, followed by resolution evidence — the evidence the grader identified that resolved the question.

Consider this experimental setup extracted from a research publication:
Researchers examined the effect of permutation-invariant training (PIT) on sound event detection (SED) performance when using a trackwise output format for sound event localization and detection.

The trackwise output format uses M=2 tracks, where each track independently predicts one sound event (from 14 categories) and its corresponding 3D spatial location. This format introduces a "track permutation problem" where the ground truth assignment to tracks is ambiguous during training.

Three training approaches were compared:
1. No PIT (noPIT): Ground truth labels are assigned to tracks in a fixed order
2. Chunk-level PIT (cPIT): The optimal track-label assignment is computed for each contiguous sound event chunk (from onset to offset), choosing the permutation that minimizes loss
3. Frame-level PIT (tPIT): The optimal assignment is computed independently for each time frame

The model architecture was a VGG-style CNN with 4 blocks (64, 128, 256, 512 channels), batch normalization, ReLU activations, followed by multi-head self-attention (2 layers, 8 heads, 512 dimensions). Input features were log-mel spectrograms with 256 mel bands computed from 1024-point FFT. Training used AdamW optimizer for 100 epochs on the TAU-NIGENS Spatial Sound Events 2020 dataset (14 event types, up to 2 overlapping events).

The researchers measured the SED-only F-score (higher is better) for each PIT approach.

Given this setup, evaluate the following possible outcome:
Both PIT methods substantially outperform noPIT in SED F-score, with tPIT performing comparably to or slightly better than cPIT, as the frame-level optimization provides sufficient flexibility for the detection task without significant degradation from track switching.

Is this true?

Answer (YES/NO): YES